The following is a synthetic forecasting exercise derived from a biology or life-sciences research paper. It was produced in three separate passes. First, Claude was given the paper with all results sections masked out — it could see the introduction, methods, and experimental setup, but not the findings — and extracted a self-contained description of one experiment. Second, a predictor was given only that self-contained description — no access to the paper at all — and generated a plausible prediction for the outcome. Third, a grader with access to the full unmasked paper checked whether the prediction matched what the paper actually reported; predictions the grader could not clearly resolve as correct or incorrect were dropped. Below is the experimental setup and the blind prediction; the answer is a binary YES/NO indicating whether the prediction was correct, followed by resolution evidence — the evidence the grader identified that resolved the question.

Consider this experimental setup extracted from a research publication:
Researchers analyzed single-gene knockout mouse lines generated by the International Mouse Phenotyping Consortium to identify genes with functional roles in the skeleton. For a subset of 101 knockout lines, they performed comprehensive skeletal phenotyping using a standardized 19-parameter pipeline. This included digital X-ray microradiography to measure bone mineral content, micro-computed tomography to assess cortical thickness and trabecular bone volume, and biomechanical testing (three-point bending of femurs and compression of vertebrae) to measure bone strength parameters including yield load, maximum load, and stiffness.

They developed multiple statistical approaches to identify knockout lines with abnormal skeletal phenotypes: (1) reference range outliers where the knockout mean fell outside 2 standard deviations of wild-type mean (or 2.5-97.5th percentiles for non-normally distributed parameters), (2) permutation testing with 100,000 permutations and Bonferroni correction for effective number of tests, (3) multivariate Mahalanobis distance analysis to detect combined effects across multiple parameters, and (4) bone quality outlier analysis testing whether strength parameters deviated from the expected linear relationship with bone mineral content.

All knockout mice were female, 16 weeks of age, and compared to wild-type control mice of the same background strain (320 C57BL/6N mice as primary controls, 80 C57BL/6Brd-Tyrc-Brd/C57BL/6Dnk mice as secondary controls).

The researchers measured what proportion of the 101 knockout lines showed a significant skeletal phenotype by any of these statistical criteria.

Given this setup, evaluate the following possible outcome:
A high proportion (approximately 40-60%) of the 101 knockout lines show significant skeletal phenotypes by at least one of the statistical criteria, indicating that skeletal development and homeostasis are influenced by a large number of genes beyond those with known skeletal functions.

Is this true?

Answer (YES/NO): YES